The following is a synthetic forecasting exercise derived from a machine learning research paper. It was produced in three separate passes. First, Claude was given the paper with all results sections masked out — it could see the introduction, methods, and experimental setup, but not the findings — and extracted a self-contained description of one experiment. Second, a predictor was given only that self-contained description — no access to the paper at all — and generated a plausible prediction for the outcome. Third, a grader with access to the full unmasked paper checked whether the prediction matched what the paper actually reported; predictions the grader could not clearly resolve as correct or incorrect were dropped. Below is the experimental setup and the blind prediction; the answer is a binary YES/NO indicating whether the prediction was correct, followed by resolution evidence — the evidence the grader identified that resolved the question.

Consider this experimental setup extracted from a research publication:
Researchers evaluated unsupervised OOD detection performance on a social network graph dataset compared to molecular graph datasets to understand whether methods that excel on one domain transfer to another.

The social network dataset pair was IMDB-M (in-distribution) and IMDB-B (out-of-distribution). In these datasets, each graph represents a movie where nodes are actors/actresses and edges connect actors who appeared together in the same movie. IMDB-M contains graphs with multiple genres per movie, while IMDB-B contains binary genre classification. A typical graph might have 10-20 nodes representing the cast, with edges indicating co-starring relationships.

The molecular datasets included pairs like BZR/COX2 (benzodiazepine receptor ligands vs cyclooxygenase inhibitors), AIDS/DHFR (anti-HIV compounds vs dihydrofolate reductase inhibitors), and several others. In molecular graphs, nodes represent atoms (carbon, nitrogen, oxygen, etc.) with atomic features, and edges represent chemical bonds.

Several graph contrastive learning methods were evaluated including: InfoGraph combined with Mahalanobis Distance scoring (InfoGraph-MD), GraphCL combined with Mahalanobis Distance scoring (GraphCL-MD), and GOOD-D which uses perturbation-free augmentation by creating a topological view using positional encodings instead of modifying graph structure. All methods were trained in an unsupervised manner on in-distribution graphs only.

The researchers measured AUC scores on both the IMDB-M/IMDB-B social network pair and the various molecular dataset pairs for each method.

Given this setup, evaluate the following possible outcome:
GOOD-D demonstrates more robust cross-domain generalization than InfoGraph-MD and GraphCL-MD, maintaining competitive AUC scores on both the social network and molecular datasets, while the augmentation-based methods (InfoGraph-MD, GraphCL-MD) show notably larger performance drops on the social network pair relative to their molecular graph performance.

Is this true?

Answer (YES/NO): NO